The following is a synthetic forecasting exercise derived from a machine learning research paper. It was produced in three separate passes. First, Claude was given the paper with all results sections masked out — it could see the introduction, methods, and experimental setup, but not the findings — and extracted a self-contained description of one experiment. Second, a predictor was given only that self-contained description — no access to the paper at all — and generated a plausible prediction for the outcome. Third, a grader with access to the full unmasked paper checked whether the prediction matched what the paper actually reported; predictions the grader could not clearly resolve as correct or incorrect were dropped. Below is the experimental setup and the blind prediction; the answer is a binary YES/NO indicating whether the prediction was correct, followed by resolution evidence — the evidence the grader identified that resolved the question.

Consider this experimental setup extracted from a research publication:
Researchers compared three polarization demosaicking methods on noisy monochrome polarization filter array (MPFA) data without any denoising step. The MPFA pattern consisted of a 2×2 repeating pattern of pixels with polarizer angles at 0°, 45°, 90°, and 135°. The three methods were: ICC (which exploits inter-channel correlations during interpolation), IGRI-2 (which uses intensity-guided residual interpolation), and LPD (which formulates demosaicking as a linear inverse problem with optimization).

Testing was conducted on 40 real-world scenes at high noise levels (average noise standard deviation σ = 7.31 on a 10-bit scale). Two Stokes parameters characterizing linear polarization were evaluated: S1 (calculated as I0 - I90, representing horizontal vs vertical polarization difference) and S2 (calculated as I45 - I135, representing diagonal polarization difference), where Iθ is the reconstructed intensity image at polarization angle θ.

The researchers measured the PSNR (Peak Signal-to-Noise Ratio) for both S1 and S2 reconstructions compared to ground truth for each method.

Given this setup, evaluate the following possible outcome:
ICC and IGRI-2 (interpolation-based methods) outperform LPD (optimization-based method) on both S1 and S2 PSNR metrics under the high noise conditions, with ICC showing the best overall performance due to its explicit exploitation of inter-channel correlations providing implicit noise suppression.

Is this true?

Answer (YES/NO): NO